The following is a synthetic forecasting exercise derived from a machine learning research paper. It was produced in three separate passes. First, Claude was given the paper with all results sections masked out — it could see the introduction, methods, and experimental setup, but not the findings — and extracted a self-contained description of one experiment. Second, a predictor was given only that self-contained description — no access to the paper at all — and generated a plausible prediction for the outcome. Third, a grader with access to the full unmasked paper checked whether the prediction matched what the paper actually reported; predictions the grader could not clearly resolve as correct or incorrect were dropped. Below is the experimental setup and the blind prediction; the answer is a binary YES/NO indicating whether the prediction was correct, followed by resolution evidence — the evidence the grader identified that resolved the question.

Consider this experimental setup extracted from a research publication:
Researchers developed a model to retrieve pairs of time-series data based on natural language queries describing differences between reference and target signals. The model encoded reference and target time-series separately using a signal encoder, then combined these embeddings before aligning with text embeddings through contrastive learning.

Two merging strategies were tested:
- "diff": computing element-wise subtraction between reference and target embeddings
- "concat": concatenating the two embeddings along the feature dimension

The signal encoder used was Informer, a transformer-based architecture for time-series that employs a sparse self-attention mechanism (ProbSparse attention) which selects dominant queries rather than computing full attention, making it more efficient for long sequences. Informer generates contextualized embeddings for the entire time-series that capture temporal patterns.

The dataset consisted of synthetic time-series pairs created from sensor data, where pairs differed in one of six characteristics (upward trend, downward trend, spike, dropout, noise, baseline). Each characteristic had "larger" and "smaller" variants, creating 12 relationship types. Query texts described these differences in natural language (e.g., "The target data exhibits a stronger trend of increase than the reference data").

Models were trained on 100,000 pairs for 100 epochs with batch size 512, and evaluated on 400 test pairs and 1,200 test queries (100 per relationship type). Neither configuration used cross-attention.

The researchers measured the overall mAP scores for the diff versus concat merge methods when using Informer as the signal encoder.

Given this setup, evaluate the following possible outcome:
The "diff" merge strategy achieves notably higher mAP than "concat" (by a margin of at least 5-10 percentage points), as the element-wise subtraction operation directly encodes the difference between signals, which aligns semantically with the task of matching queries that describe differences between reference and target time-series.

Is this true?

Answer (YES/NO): YES